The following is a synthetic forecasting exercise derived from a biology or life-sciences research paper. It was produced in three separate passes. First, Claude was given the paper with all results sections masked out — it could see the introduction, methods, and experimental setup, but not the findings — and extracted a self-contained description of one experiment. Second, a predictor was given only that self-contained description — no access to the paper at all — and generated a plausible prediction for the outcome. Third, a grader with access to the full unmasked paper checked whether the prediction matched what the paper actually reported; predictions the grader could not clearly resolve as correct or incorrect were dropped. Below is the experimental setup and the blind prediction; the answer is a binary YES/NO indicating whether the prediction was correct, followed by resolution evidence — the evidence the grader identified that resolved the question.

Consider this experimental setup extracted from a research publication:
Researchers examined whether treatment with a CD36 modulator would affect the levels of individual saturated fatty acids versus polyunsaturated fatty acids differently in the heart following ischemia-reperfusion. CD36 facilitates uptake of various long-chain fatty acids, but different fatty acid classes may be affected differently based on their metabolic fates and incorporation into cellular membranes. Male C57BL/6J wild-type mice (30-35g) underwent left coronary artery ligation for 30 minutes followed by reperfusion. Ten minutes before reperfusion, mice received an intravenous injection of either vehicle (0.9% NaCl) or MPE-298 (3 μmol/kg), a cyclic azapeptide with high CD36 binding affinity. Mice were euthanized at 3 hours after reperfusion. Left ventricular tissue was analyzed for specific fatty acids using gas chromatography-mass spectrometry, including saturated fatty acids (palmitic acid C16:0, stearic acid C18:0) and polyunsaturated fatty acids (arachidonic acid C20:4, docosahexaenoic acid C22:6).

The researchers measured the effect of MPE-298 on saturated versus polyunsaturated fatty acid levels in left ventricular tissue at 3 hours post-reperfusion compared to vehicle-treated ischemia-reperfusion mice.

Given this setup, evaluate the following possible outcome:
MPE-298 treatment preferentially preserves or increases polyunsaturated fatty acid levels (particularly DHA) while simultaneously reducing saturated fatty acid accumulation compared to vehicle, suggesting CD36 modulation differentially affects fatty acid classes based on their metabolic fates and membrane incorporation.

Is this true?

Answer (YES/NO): NO